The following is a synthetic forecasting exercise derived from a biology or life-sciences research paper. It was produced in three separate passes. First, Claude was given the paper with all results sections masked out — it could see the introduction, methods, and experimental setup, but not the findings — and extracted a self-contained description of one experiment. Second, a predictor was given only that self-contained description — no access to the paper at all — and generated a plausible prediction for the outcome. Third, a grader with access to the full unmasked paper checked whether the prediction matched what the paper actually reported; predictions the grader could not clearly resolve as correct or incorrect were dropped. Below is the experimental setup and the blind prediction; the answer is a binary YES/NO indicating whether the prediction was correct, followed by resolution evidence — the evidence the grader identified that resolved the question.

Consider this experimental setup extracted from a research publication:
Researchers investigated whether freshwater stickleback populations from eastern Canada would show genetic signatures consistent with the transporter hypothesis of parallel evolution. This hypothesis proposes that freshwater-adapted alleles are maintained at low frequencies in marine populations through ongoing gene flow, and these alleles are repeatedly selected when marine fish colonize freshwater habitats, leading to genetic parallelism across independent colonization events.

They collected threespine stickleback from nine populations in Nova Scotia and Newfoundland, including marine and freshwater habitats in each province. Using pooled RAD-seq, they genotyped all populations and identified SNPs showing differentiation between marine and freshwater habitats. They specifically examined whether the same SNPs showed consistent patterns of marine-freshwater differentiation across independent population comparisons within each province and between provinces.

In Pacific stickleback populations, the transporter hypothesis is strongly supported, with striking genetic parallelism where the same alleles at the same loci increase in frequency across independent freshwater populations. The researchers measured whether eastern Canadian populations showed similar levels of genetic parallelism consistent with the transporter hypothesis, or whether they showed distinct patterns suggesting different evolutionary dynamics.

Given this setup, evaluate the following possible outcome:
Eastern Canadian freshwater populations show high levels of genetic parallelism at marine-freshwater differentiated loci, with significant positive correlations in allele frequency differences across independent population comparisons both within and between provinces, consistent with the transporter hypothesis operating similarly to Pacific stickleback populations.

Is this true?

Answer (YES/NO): NO